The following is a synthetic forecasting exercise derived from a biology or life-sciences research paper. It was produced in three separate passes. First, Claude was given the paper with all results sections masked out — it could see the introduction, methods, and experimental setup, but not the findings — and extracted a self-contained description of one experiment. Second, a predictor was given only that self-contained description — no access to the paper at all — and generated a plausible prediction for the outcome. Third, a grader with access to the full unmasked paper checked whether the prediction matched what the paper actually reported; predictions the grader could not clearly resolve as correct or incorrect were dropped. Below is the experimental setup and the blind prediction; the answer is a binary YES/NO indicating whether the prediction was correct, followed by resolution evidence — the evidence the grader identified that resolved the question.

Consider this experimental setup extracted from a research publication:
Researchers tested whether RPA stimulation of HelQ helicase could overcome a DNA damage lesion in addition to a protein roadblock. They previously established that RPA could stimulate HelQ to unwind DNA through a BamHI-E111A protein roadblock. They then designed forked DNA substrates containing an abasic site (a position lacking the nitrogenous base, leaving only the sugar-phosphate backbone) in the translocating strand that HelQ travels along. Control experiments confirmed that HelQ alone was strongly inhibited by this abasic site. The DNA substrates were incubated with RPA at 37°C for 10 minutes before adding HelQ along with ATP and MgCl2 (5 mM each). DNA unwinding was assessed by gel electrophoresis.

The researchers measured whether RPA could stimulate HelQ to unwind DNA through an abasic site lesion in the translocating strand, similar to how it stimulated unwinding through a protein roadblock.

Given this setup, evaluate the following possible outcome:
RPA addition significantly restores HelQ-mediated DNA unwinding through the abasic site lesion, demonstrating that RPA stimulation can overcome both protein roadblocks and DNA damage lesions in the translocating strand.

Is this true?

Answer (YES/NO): NO